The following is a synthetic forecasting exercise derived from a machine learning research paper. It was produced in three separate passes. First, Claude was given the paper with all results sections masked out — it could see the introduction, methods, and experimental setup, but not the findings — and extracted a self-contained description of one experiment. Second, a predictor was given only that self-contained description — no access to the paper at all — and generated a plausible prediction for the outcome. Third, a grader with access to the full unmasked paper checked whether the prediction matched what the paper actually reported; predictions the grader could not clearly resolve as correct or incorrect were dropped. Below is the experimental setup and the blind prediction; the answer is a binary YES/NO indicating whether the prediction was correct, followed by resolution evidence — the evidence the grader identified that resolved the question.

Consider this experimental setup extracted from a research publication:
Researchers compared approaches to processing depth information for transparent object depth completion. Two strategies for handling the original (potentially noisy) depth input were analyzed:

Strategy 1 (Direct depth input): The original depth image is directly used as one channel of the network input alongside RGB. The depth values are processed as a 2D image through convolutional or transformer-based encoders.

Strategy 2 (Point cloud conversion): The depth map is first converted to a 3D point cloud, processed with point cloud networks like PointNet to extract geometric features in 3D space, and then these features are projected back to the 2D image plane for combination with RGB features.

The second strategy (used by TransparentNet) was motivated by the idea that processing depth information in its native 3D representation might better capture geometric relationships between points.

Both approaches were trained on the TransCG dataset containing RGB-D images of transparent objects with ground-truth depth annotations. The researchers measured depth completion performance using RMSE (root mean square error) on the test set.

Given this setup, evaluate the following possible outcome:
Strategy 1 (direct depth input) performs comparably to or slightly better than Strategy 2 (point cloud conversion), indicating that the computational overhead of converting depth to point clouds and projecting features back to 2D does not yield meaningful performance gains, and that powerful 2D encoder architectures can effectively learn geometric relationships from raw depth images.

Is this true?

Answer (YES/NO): NO